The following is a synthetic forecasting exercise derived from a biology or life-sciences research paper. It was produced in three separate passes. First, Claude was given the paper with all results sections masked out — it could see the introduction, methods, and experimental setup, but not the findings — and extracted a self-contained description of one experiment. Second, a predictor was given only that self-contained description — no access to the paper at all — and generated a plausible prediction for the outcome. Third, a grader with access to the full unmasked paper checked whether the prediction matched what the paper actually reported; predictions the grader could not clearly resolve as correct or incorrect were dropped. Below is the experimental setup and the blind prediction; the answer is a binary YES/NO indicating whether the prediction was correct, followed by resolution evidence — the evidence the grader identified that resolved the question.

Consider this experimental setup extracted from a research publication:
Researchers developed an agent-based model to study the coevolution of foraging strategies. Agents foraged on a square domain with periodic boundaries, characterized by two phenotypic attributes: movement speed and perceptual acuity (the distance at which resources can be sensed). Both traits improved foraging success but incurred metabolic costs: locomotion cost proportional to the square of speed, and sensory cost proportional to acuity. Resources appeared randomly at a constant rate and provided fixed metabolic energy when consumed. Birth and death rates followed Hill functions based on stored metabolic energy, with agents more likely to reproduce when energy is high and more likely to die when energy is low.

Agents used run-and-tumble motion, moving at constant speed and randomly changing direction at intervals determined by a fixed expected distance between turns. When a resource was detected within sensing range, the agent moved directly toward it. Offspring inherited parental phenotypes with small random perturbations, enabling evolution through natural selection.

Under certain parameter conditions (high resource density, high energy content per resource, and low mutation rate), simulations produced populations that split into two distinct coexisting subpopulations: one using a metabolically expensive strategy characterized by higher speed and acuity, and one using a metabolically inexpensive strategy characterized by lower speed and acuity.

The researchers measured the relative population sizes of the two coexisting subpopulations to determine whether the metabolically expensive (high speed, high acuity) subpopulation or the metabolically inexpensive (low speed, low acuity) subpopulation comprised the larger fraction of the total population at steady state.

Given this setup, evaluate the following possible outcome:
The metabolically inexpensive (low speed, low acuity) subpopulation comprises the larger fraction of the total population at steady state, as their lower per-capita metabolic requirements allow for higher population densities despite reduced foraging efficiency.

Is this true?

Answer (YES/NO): YES